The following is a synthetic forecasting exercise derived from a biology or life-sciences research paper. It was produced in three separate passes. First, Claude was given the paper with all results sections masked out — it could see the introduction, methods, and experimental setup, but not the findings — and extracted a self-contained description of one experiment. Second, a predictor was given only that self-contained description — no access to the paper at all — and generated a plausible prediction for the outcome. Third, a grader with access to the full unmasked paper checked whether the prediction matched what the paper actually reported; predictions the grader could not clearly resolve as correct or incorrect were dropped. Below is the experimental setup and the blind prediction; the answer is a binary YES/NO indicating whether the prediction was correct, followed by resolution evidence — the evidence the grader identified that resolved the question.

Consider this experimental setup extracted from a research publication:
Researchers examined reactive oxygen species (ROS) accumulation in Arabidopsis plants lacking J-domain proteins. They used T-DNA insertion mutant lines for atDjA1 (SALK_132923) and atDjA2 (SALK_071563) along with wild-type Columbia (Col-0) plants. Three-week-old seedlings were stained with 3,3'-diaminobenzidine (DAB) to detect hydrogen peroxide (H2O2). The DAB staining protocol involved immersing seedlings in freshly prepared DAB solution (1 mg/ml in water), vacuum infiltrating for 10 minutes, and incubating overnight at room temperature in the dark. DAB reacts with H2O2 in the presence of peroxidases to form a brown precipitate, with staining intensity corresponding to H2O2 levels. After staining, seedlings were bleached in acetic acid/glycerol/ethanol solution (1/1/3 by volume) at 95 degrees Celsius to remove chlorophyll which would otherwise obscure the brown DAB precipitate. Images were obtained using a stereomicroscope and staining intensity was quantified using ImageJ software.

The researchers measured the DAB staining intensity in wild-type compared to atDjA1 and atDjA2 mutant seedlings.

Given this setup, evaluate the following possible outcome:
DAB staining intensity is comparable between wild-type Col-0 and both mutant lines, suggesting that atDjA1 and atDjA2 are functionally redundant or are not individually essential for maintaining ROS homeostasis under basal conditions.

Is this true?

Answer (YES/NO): NO